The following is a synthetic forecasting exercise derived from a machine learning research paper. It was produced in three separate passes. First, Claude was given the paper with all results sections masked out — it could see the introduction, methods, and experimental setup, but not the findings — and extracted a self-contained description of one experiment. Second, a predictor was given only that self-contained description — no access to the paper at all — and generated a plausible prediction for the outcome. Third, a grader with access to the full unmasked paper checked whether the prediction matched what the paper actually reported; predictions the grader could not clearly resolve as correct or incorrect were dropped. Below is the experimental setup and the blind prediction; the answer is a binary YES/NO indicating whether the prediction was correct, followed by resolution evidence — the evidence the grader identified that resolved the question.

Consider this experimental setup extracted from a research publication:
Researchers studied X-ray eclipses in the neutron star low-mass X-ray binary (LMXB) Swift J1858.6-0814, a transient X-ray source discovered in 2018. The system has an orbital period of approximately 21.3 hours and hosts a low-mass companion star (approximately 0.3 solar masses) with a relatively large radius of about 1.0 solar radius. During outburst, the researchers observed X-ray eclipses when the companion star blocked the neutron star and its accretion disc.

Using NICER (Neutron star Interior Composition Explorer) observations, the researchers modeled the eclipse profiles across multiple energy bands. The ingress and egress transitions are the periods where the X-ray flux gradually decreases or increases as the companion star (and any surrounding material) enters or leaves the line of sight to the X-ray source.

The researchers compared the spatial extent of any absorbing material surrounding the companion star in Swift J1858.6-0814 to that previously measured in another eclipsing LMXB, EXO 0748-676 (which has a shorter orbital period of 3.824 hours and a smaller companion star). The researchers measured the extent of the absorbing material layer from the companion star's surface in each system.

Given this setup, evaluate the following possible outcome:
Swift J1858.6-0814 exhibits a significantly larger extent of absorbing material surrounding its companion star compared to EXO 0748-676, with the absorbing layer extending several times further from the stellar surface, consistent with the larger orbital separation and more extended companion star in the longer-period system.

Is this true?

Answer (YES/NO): YES